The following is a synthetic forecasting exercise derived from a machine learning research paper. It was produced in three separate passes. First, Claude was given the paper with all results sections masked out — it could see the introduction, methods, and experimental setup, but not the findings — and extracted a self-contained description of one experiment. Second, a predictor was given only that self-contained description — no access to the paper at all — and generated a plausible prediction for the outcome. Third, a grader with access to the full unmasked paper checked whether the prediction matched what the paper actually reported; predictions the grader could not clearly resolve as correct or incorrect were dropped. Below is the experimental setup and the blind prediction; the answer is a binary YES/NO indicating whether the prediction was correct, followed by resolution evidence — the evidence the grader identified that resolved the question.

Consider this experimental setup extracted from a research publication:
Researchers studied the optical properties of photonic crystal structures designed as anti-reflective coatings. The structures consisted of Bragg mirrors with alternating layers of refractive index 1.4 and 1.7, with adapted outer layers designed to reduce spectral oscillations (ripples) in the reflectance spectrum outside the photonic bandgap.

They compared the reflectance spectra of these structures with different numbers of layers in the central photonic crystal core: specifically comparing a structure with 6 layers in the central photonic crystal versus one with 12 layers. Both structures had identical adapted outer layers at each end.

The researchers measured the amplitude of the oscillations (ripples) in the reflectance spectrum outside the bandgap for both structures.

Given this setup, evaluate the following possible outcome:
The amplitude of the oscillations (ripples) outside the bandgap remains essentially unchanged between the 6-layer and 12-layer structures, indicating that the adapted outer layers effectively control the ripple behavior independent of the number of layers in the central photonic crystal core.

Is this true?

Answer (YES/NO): YES